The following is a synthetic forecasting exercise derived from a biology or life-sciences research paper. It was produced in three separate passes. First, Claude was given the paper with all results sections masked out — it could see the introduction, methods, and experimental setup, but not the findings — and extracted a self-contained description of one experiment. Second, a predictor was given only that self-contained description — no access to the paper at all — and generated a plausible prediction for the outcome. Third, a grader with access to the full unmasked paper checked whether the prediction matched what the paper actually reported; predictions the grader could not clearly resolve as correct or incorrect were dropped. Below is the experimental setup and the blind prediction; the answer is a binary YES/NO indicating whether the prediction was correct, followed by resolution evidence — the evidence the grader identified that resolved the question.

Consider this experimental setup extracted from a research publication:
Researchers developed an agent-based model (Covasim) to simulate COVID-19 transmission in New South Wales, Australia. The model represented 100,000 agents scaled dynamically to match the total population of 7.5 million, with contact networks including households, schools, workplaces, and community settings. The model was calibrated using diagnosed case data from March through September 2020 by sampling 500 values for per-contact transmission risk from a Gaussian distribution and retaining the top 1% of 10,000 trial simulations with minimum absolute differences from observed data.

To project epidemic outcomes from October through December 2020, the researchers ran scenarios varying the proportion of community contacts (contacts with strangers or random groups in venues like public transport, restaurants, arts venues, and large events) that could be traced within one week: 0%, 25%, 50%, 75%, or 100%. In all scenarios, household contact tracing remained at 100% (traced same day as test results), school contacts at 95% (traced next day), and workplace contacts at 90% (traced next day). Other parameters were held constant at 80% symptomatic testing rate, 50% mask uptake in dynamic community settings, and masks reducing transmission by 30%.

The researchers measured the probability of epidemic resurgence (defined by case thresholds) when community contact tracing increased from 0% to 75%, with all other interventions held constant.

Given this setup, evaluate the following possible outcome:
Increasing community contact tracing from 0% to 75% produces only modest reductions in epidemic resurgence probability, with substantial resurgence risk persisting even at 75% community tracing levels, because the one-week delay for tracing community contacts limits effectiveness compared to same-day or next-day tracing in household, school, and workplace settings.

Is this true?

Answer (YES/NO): NO